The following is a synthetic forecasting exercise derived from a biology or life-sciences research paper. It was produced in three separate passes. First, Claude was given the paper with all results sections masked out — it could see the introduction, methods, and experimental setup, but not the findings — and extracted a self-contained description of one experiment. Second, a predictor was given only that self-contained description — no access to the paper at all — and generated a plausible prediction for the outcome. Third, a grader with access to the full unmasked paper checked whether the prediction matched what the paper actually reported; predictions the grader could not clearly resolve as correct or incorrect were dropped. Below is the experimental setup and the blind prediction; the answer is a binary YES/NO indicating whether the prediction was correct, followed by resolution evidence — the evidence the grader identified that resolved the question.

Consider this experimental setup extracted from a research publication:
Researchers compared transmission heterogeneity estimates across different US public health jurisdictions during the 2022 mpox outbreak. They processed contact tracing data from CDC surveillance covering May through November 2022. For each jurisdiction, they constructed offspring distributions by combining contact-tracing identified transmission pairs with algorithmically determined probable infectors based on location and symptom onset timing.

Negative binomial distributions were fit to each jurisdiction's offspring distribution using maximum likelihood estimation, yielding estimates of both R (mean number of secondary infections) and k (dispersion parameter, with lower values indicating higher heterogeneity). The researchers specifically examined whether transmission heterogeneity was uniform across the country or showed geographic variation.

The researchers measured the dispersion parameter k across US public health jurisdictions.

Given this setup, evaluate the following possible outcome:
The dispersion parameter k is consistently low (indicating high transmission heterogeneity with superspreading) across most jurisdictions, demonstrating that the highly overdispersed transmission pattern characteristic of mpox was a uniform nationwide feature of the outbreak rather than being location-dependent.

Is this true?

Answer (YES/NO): NO